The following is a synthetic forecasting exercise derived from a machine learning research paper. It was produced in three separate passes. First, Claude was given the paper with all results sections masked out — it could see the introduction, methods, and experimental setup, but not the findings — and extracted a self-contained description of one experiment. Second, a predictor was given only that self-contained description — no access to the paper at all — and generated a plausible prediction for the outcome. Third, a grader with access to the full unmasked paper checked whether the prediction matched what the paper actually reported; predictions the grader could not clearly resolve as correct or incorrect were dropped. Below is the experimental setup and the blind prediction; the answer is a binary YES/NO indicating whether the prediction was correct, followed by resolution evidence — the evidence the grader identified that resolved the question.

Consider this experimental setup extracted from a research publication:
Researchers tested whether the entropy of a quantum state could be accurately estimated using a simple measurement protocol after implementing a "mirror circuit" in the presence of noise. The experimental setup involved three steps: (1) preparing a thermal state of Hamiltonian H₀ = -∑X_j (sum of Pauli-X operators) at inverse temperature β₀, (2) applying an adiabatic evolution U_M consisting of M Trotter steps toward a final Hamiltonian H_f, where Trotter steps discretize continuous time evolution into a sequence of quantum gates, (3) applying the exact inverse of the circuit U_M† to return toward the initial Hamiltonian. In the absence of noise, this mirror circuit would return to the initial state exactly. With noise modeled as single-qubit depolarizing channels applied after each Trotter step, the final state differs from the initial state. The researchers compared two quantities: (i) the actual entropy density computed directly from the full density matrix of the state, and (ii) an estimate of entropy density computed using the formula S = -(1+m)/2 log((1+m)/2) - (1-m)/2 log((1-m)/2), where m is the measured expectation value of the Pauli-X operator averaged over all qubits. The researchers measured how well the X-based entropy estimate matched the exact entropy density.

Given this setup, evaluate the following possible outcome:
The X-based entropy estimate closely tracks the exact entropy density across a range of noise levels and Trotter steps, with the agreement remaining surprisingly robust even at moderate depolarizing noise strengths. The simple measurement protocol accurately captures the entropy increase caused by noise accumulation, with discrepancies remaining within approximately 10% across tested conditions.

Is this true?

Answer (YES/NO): YES